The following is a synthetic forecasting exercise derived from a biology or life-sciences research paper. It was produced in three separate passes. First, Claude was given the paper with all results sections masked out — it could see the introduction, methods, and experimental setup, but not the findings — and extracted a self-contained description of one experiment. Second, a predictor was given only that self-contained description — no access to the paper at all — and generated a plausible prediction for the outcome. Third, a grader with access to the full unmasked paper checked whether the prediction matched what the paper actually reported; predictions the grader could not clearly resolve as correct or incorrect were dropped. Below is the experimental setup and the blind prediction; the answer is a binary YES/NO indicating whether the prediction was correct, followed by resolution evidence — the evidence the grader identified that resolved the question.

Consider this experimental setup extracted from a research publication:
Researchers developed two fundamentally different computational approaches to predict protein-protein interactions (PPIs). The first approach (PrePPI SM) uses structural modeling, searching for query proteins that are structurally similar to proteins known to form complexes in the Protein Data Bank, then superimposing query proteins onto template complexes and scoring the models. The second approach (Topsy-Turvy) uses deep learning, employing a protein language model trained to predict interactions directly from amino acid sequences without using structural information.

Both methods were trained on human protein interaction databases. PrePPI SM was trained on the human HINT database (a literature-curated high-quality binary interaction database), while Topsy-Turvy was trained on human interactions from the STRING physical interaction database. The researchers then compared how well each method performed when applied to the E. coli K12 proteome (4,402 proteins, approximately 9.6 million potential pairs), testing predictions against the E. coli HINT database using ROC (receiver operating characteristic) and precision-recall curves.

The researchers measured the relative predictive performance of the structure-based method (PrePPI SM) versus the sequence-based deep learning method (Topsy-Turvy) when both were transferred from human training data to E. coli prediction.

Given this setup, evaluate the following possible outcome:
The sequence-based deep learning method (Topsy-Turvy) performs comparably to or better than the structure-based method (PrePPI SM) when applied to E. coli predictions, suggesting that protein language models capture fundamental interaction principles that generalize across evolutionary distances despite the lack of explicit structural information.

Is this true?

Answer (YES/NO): YES